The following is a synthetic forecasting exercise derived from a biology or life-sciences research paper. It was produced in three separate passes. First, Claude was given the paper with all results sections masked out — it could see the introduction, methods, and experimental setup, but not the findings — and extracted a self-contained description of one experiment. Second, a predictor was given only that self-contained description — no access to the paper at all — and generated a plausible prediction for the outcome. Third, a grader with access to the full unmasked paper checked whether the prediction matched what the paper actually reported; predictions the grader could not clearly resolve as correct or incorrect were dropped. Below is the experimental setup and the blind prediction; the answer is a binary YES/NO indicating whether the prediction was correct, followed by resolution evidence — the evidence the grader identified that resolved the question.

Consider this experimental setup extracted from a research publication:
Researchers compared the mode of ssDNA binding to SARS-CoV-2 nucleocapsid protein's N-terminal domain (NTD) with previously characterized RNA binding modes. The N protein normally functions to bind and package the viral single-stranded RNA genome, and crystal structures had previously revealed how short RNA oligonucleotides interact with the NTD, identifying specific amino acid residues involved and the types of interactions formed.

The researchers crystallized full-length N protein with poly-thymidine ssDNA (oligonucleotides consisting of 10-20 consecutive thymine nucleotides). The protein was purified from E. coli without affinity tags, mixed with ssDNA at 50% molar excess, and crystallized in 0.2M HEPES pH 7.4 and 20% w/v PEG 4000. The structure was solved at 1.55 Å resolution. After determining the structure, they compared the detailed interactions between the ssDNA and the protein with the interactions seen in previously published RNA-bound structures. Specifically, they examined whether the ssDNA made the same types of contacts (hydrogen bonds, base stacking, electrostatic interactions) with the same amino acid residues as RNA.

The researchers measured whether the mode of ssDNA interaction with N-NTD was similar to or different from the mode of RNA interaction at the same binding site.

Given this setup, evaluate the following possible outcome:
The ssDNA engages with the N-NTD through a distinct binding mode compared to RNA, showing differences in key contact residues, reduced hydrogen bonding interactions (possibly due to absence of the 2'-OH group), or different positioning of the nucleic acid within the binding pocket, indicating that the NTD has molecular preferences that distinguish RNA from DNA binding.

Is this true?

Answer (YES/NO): YES